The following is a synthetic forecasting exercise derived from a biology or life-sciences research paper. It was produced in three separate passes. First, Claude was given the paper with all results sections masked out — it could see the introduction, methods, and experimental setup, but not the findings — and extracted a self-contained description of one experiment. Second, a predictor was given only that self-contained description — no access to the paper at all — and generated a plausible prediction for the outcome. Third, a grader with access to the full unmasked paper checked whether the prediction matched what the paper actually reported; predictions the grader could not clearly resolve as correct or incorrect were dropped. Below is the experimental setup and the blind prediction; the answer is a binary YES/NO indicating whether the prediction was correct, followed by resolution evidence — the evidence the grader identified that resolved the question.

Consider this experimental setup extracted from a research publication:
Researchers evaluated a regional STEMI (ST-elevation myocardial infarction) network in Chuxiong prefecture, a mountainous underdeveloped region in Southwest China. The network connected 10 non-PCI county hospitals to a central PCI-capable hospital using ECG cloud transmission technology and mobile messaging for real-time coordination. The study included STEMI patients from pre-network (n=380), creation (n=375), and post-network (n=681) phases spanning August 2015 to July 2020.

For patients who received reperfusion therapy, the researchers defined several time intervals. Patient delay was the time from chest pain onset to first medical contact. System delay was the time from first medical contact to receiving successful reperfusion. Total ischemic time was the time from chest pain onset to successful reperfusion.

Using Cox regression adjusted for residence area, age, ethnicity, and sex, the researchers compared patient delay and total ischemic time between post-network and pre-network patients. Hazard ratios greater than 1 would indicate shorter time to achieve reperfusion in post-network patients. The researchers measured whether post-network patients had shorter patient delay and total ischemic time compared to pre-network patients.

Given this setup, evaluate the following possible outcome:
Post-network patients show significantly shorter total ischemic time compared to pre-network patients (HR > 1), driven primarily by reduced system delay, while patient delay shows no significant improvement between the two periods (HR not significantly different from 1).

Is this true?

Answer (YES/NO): NO